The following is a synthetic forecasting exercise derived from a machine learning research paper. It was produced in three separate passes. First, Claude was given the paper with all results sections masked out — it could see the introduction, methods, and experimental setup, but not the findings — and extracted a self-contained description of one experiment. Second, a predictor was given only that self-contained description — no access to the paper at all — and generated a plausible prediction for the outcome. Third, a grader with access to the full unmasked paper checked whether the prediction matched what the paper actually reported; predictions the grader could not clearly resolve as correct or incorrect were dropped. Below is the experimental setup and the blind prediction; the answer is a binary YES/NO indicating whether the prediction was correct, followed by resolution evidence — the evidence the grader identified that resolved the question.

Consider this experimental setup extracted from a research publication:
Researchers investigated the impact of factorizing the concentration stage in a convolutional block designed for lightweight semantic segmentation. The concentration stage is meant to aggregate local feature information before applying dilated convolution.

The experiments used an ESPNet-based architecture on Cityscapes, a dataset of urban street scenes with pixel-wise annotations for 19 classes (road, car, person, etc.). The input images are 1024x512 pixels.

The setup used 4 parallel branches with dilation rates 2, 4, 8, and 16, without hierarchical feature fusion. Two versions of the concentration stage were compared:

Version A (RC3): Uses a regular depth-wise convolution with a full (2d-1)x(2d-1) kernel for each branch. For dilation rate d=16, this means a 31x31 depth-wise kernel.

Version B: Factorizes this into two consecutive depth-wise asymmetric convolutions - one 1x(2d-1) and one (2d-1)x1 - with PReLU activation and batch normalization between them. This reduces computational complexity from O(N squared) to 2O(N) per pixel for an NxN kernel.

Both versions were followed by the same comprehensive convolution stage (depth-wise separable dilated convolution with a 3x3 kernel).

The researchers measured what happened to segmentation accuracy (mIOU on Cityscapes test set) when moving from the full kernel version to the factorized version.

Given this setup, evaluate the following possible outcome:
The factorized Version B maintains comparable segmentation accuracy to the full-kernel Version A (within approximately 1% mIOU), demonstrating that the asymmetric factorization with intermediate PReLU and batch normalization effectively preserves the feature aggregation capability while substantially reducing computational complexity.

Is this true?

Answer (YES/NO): NO